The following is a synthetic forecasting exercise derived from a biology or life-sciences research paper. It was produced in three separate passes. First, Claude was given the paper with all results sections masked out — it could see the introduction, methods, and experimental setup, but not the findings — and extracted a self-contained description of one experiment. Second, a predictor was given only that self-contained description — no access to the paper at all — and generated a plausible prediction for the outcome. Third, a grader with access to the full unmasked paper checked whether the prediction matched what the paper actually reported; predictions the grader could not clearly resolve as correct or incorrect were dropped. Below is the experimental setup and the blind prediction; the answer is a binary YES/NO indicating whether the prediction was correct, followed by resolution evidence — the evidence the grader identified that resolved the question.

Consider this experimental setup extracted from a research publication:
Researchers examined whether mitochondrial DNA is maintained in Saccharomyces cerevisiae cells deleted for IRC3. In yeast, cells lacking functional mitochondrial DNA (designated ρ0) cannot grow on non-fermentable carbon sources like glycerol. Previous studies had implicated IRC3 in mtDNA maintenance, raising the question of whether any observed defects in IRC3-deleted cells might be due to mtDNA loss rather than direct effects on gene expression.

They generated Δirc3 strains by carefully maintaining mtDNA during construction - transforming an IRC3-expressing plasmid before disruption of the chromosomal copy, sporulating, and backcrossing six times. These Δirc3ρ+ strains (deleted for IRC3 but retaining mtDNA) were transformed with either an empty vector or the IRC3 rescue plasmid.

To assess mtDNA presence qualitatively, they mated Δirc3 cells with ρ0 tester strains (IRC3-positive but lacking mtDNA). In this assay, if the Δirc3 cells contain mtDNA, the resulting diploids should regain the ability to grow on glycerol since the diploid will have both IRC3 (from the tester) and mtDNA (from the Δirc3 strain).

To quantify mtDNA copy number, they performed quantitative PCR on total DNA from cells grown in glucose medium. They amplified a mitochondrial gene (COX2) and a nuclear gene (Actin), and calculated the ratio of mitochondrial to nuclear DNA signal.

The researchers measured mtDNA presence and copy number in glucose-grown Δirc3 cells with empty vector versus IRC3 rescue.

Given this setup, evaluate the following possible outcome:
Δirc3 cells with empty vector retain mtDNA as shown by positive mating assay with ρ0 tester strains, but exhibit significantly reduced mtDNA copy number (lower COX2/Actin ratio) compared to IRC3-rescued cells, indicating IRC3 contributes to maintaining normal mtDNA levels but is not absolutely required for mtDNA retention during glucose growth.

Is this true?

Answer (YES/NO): NO